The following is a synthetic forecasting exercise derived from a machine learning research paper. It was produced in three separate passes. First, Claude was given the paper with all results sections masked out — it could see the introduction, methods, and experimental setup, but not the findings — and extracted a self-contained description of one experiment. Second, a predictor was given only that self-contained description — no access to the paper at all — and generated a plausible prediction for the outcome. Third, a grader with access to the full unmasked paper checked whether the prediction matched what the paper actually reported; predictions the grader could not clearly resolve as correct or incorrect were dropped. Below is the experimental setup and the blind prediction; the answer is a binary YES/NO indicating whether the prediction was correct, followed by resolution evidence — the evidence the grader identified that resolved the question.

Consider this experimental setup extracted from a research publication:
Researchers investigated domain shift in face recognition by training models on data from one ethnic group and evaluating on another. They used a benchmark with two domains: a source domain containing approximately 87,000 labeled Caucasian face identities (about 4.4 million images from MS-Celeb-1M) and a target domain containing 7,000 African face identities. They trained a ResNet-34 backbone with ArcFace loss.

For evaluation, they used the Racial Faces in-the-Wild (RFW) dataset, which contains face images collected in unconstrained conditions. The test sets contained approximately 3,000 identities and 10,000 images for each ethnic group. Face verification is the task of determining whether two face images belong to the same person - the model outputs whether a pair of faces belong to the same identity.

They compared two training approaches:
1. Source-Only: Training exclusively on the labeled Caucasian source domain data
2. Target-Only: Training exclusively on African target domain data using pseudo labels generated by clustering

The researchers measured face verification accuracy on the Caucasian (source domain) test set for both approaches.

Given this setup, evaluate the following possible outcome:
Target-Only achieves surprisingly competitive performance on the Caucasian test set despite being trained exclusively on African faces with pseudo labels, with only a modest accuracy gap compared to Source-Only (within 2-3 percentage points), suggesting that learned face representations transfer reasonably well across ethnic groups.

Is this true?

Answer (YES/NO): NO